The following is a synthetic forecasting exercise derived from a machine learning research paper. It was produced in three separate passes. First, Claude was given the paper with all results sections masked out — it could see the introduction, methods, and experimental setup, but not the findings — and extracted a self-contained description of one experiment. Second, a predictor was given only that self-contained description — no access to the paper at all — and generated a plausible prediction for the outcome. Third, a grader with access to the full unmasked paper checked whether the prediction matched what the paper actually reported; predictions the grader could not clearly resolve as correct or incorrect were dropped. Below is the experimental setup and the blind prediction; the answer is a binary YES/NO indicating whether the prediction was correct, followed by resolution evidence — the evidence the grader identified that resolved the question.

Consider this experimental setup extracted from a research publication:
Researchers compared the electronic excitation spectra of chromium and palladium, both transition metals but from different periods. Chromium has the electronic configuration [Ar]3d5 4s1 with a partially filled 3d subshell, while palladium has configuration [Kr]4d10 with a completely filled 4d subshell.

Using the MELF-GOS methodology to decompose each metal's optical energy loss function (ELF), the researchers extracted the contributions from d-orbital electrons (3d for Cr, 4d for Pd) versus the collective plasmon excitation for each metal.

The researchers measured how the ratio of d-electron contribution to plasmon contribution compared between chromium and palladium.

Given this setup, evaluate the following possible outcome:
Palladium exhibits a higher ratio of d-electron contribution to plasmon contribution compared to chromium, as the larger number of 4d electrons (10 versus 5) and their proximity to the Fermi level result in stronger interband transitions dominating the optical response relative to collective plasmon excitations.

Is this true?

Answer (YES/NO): YES